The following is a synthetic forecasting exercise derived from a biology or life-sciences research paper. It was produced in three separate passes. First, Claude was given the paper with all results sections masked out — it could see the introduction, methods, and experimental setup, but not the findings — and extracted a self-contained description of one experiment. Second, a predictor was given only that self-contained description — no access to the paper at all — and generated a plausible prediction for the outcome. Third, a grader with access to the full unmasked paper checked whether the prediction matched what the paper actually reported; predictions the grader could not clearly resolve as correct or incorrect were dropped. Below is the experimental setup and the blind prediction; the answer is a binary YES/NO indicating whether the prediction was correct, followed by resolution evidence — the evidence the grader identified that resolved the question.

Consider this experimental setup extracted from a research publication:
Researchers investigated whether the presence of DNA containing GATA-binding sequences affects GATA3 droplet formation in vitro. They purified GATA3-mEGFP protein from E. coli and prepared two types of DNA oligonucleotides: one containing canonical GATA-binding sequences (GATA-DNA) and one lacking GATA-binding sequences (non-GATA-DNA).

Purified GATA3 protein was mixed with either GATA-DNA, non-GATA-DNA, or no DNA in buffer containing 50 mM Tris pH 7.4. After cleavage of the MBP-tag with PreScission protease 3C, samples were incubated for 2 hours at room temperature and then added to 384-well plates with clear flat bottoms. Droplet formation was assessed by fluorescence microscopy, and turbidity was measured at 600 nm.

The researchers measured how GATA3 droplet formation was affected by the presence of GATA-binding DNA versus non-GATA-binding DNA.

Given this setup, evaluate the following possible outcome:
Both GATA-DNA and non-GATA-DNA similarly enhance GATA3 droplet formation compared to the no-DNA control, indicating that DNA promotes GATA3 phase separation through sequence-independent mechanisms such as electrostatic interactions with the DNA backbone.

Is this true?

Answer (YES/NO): NO